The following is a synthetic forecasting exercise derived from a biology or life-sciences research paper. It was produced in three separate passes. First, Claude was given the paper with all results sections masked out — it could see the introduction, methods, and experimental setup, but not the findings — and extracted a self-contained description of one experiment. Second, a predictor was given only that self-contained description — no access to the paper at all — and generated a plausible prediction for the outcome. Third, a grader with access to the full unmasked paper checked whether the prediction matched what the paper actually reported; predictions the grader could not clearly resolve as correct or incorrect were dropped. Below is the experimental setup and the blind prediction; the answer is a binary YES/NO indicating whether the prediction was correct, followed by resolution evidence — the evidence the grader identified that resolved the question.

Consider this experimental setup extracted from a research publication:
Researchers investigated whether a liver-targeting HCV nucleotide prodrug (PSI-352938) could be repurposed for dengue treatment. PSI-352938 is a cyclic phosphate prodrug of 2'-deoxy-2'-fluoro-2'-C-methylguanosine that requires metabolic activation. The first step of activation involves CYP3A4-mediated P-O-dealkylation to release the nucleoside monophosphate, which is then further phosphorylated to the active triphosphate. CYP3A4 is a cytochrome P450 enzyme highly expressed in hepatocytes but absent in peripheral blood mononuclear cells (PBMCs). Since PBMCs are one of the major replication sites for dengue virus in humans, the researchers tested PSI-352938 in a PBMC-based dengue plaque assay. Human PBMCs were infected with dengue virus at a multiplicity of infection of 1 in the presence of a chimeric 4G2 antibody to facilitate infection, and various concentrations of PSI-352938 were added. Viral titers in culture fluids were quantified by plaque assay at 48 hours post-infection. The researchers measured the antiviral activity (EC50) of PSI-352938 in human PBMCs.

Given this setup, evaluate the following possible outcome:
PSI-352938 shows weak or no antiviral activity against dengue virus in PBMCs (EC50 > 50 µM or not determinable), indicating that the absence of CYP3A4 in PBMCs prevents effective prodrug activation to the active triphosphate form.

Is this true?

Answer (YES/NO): YES